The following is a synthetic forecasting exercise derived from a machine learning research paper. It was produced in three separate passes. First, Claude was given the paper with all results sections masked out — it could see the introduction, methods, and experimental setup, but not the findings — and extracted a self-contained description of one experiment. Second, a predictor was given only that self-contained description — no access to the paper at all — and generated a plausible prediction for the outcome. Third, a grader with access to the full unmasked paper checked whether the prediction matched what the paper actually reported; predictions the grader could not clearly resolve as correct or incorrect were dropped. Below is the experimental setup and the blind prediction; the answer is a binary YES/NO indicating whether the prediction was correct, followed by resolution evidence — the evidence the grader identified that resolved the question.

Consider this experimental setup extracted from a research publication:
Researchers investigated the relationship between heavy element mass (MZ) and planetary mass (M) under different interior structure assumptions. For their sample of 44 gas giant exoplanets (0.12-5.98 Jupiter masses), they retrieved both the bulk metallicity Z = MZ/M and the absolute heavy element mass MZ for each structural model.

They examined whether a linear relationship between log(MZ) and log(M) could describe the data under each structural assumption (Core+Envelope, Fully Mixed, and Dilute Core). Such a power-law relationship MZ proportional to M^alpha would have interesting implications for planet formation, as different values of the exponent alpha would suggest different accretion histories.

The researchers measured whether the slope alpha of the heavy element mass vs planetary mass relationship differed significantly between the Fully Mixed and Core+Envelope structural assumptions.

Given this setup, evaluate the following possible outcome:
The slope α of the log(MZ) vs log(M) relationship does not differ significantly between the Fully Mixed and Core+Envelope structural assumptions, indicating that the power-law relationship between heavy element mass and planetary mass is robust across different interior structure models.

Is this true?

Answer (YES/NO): YES